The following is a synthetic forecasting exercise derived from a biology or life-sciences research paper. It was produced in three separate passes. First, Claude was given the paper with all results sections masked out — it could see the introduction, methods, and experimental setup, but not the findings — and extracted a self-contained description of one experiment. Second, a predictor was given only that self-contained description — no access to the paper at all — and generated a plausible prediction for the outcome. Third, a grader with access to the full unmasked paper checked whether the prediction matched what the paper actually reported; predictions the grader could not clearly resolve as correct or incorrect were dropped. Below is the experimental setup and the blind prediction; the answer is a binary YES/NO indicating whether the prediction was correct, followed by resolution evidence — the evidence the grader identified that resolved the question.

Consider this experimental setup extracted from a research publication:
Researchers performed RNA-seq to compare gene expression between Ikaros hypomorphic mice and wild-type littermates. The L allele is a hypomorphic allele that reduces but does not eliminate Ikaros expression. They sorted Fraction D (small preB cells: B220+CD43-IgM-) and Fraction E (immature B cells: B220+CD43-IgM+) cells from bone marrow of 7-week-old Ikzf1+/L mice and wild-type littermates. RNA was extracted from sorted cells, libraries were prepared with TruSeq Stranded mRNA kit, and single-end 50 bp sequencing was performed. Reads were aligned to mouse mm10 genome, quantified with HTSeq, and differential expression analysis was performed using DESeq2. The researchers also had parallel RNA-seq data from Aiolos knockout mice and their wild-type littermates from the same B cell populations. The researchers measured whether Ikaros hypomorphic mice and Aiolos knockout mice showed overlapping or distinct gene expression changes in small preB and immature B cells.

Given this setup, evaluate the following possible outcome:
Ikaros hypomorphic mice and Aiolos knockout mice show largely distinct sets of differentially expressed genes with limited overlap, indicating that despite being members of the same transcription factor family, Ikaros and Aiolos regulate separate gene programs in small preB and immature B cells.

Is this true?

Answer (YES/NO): NO